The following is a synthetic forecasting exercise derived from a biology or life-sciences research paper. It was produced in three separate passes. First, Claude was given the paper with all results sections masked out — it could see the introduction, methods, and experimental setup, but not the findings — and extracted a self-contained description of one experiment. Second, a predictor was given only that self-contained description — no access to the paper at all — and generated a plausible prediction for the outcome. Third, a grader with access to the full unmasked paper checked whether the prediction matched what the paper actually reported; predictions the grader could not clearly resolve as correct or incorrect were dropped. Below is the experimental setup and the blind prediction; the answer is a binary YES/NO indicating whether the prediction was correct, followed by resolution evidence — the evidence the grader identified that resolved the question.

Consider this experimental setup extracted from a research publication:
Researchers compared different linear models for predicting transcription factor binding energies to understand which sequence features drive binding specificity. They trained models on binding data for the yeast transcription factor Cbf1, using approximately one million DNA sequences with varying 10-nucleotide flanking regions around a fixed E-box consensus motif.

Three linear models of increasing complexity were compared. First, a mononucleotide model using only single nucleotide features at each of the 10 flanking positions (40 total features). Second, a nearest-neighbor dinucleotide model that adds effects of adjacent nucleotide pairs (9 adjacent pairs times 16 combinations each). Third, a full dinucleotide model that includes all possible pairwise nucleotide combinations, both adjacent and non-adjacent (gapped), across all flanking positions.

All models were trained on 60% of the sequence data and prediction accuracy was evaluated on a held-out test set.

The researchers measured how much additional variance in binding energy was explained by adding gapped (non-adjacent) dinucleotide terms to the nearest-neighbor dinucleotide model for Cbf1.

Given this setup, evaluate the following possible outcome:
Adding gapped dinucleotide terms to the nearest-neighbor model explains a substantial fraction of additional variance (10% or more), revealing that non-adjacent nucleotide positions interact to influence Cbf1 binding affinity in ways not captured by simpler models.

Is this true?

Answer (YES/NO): NO